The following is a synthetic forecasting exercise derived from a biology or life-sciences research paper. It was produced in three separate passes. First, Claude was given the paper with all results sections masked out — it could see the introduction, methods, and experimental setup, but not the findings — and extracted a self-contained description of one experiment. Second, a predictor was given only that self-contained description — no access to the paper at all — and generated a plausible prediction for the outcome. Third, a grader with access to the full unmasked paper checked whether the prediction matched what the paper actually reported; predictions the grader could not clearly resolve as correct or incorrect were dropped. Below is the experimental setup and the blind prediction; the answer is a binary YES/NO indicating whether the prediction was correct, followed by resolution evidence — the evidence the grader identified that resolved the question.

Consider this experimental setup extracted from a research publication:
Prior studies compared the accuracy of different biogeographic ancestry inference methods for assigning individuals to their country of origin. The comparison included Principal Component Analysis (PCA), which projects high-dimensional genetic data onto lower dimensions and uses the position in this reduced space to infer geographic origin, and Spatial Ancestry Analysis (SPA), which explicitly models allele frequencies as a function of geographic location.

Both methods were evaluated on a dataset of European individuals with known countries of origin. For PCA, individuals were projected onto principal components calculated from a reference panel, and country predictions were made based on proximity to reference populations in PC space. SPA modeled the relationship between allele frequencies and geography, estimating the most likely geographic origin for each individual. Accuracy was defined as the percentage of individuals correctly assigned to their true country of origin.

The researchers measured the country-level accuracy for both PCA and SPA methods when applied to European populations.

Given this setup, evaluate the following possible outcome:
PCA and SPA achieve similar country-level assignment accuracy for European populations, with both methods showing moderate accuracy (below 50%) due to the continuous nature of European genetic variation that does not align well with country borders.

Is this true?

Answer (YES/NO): NO